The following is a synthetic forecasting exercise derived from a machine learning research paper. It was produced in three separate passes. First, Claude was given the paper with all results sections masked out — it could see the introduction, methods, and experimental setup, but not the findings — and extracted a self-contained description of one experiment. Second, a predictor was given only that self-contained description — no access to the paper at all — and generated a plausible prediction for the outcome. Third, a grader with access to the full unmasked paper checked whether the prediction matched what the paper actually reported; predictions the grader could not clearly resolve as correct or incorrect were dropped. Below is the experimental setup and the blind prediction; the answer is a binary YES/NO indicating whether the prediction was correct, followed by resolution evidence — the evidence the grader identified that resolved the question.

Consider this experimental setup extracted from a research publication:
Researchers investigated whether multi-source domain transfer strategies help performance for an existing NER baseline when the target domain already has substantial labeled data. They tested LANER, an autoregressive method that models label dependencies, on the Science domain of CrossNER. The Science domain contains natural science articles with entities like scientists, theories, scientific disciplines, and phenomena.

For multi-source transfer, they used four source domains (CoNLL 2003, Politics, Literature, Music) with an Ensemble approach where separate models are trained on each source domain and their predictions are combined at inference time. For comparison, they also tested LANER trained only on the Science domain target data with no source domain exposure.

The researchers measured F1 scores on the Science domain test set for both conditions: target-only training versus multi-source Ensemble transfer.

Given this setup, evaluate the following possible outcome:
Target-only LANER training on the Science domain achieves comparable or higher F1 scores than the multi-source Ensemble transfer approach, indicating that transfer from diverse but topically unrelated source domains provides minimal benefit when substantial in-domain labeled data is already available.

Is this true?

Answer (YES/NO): NO